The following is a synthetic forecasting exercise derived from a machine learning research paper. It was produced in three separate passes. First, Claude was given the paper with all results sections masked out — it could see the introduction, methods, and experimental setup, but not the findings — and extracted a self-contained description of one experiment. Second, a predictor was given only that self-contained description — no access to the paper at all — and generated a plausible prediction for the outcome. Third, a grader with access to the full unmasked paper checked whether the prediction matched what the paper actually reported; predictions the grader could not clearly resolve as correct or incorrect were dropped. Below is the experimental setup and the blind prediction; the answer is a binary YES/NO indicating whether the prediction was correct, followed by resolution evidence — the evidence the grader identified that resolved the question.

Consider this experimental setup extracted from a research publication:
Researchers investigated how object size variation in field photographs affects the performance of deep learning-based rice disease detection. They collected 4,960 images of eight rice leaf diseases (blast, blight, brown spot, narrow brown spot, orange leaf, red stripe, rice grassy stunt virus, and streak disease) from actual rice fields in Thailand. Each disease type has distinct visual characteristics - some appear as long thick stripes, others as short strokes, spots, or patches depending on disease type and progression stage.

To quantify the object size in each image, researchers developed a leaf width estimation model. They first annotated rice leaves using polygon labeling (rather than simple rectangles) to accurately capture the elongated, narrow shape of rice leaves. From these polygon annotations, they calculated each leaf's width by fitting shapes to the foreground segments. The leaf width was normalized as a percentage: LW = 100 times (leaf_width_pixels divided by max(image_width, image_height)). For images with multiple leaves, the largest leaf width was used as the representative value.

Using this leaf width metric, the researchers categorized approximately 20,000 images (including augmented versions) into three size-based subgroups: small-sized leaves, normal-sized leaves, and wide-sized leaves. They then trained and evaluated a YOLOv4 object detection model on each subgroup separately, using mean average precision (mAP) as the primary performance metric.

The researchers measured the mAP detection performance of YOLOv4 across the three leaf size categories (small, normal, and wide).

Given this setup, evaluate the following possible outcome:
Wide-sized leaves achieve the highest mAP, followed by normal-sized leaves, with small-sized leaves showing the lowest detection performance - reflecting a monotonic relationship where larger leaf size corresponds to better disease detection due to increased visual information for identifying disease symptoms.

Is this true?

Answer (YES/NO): YES